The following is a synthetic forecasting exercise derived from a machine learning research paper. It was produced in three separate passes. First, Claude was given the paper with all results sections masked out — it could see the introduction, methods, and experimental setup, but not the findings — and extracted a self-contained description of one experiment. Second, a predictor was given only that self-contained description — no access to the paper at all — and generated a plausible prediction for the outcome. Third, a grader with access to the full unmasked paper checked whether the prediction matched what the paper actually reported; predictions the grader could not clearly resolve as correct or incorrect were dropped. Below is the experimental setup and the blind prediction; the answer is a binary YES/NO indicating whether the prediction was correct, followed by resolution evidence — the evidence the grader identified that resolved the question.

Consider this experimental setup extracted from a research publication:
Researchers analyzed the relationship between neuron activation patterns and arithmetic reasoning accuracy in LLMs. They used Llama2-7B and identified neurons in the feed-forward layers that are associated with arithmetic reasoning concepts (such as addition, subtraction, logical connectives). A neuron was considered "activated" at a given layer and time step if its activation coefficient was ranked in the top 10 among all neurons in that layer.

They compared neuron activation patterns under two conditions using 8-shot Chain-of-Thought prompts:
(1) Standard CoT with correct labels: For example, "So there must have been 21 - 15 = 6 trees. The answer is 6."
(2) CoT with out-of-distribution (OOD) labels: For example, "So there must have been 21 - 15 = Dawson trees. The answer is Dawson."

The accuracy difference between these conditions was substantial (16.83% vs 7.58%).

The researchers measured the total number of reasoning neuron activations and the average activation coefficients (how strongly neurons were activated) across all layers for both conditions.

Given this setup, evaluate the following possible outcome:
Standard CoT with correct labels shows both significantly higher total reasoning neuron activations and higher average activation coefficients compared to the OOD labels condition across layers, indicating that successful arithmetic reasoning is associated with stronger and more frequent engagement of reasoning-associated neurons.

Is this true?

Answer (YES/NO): NO